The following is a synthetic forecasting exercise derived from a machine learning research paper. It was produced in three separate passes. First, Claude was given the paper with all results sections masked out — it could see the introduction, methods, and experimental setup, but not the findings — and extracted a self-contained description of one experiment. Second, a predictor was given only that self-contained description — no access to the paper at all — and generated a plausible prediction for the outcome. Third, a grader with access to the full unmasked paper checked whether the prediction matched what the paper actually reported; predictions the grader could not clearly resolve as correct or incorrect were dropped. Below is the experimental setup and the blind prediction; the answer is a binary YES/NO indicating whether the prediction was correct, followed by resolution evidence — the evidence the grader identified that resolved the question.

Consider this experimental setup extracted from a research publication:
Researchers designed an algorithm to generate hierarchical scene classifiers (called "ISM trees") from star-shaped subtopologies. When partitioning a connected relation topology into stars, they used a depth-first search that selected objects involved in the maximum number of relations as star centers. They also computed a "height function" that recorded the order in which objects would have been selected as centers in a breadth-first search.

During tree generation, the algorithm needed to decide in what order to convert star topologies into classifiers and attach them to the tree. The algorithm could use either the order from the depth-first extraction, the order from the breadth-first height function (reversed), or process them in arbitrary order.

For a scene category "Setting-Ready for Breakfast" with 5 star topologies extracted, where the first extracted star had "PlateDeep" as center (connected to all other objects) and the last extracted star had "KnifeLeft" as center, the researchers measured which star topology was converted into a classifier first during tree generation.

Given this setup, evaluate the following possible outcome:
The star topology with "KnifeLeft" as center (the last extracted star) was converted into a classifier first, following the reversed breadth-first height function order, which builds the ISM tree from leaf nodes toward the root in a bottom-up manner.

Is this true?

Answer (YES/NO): YES